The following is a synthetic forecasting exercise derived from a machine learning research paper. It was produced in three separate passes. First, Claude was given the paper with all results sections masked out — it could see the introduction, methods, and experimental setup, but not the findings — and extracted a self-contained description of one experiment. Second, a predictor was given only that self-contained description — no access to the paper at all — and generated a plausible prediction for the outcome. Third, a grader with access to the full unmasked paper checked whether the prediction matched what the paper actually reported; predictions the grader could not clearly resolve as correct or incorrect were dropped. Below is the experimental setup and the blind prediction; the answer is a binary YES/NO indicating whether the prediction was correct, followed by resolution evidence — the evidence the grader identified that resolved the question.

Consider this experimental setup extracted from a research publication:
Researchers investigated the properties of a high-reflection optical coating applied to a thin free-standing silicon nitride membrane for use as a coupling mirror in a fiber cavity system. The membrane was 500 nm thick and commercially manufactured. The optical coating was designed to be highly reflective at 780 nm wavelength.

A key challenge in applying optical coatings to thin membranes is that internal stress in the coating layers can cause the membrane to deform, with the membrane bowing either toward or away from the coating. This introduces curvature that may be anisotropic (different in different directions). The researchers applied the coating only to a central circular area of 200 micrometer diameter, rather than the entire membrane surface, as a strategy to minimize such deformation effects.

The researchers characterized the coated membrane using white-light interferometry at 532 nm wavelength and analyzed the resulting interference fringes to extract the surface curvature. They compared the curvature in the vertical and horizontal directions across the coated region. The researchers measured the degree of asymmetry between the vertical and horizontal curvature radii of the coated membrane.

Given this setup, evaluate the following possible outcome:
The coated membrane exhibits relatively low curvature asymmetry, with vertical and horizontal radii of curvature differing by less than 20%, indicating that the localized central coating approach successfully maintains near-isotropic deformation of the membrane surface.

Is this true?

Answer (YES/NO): YES